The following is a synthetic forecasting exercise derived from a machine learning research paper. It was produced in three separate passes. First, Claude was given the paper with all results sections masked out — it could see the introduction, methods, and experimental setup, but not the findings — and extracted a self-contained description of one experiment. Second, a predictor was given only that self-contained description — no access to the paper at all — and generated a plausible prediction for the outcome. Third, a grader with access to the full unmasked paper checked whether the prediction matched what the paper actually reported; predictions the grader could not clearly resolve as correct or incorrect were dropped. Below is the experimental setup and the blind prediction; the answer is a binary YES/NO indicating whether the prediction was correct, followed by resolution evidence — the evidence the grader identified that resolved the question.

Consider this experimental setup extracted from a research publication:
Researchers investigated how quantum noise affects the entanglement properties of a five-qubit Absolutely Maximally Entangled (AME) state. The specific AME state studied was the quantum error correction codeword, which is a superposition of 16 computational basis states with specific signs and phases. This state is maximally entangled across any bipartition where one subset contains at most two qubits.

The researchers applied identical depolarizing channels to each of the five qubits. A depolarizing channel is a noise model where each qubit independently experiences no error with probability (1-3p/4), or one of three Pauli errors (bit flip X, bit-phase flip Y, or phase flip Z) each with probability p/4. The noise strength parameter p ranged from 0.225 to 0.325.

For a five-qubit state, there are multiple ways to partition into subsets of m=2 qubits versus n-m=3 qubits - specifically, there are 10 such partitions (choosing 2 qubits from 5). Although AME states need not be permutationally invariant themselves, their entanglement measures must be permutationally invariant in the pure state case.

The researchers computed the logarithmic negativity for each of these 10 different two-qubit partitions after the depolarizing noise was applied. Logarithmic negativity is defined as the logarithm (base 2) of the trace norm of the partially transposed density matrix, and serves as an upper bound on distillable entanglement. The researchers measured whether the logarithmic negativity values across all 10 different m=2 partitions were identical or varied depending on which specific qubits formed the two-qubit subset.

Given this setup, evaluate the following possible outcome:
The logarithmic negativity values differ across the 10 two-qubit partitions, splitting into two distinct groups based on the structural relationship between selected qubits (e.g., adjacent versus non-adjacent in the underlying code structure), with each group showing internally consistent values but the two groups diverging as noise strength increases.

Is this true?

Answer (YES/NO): NO